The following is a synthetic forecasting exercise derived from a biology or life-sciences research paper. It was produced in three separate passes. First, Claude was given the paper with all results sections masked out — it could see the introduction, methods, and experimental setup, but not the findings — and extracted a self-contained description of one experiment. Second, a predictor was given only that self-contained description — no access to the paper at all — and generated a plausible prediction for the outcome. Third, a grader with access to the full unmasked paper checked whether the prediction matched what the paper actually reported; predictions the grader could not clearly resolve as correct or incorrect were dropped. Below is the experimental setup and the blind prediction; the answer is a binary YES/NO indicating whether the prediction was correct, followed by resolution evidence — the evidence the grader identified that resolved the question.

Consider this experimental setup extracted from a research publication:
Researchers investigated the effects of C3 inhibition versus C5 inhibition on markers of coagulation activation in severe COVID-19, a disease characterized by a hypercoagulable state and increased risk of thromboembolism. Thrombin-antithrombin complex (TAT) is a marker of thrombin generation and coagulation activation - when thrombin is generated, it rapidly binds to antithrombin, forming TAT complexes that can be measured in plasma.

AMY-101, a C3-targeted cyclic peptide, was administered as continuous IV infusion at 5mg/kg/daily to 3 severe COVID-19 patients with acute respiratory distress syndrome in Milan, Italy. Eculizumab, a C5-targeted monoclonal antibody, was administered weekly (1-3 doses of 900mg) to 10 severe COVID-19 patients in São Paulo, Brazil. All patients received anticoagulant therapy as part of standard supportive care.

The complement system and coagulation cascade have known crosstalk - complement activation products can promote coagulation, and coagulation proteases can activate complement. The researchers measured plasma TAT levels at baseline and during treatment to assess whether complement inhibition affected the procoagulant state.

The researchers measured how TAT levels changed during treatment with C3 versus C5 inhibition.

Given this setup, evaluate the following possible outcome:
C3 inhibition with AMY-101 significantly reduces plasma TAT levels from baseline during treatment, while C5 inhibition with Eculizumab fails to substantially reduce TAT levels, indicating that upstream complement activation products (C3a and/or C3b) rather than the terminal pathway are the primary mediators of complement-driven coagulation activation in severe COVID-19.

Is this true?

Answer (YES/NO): NO